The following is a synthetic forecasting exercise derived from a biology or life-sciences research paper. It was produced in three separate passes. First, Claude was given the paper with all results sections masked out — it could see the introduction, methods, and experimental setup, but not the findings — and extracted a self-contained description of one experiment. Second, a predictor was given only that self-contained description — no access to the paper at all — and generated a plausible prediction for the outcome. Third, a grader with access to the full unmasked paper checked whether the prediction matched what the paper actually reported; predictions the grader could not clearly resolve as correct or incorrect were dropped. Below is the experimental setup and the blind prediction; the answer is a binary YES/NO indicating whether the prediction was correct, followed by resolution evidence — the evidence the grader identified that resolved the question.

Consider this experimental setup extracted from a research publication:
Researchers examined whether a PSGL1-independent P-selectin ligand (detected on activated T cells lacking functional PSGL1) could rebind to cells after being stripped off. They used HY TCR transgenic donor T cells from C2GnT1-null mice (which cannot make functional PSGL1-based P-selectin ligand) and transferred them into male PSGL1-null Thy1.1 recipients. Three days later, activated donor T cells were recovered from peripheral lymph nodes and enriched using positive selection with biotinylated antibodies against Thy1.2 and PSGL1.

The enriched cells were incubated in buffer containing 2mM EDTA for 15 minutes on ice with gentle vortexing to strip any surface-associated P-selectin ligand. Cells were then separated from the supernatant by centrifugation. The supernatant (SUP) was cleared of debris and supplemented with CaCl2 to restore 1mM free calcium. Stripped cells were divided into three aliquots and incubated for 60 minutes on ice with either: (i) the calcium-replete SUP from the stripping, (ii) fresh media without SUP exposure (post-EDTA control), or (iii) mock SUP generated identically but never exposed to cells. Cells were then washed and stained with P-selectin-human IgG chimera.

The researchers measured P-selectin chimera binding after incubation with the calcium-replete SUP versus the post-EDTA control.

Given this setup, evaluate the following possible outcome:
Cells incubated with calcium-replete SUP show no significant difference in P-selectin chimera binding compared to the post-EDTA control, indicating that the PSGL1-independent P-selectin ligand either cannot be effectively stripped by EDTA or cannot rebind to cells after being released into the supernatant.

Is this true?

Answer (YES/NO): NO